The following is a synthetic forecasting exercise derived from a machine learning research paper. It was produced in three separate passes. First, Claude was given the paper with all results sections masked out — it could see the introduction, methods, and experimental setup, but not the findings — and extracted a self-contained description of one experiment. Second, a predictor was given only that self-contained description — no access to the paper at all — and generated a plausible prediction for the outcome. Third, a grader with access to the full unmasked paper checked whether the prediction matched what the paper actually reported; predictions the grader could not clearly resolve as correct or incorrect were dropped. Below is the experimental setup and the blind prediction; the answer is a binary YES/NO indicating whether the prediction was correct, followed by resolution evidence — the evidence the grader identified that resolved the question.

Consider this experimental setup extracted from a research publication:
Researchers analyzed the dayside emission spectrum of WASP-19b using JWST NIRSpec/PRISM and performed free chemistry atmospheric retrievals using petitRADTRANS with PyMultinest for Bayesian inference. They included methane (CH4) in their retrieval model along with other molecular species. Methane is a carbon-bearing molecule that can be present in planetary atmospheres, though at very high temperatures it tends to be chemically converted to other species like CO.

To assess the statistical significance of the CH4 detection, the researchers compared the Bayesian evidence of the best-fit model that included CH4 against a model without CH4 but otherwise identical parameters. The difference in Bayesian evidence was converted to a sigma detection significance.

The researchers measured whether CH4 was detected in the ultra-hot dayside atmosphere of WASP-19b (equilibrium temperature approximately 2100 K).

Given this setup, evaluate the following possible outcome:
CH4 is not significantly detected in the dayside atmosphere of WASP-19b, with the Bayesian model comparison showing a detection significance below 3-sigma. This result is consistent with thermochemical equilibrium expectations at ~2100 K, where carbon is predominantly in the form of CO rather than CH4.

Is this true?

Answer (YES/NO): NO